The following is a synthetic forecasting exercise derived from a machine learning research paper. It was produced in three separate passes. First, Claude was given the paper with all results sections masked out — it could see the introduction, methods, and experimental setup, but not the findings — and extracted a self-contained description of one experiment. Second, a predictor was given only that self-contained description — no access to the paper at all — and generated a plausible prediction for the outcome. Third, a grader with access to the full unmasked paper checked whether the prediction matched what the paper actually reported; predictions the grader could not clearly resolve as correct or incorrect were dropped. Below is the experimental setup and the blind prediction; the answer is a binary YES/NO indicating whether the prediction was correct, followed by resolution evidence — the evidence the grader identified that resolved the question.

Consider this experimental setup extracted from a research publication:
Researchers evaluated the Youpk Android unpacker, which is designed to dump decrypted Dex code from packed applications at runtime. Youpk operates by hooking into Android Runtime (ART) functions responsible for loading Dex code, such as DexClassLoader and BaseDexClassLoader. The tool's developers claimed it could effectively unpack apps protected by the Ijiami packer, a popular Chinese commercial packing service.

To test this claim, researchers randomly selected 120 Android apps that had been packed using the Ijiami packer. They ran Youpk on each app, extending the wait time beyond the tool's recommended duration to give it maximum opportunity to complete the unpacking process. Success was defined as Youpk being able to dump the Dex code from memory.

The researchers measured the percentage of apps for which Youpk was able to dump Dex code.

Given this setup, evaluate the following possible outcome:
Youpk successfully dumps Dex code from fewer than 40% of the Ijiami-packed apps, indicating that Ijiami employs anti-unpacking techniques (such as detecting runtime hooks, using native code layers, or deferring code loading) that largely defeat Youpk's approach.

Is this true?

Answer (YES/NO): YES